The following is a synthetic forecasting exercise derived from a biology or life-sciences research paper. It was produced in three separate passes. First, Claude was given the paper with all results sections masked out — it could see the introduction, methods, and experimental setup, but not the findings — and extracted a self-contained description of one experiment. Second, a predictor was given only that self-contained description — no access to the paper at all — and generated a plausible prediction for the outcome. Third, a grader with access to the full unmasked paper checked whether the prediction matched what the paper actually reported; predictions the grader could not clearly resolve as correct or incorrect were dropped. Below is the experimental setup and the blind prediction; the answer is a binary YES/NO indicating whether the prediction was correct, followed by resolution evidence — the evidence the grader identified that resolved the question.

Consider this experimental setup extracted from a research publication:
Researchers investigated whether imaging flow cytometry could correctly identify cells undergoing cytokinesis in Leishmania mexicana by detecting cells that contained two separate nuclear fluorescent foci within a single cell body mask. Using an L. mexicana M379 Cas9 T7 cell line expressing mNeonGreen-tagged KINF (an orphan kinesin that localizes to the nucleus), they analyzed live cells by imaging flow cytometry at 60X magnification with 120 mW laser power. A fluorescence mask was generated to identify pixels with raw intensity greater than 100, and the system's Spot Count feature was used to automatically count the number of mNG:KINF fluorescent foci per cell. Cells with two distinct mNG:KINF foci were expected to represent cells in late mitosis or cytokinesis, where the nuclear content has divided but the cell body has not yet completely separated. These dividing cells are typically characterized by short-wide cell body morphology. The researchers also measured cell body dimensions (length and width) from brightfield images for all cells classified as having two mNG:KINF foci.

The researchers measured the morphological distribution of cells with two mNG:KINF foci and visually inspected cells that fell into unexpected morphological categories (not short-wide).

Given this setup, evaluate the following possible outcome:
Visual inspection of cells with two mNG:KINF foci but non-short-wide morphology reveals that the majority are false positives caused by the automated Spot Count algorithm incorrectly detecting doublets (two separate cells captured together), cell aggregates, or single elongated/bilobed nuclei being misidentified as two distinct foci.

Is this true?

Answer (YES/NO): NO